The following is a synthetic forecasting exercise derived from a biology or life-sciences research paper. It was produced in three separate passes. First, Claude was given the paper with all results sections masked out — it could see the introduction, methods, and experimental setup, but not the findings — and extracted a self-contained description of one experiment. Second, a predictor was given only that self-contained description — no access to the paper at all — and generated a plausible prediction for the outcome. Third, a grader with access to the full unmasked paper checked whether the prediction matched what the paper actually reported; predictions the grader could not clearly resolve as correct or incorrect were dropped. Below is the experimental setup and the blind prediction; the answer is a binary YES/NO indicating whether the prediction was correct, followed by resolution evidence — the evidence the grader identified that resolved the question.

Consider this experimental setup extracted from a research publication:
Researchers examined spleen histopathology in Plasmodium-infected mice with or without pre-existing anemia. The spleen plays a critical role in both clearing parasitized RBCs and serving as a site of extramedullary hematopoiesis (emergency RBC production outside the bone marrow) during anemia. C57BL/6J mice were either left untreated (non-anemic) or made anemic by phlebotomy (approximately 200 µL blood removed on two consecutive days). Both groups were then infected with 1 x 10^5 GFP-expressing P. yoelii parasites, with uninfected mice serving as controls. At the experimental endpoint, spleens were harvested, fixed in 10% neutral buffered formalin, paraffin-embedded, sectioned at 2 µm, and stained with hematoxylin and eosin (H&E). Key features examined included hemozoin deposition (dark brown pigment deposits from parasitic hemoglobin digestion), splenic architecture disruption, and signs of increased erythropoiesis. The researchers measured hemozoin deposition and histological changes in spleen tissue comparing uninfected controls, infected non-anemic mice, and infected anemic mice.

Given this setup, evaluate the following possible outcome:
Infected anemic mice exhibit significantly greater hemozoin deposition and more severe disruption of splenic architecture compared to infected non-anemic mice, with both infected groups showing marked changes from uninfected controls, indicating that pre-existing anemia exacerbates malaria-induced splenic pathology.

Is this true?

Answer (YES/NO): YES